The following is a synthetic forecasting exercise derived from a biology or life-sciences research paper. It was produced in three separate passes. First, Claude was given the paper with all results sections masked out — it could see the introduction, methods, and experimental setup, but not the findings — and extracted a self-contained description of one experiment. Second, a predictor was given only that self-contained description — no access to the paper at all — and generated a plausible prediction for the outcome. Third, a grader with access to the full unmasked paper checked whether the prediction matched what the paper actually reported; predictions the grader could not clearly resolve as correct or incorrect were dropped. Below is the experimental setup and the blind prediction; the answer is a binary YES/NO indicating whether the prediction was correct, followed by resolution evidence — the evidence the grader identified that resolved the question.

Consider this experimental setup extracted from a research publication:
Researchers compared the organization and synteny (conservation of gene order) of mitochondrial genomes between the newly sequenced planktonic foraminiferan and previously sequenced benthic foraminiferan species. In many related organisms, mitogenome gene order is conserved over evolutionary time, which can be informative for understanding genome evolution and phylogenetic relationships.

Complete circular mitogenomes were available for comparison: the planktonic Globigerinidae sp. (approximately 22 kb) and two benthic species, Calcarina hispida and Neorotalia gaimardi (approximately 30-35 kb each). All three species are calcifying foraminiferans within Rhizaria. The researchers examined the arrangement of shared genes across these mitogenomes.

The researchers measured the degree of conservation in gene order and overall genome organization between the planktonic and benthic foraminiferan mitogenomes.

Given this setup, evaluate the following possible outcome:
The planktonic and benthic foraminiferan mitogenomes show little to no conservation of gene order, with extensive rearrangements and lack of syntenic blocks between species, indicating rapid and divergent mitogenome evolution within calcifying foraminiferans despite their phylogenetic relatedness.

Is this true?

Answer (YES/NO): YES